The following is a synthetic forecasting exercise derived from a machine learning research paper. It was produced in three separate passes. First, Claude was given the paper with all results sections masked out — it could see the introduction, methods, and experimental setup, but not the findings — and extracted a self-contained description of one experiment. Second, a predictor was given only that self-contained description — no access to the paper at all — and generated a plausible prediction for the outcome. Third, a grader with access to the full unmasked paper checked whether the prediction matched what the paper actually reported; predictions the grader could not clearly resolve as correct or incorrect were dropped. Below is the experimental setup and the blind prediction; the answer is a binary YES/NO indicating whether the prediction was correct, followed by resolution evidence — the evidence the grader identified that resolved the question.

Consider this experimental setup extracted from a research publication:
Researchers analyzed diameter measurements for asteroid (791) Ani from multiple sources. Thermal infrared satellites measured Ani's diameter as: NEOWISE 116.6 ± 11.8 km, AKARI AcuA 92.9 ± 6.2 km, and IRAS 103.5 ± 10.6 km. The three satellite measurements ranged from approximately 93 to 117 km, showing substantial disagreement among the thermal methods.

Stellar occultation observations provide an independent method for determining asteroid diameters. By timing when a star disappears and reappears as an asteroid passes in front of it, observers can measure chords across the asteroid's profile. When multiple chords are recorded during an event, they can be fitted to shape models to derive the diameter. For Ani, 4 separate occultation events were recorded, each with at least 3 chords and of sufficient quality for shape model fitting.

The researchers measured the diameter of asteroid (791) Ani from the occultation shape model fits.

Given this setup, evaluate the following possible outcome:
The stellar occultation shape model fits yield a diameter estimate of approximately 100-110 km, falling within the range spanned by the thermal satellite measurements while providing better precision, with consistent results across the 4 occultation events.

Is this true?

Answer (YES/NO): NO